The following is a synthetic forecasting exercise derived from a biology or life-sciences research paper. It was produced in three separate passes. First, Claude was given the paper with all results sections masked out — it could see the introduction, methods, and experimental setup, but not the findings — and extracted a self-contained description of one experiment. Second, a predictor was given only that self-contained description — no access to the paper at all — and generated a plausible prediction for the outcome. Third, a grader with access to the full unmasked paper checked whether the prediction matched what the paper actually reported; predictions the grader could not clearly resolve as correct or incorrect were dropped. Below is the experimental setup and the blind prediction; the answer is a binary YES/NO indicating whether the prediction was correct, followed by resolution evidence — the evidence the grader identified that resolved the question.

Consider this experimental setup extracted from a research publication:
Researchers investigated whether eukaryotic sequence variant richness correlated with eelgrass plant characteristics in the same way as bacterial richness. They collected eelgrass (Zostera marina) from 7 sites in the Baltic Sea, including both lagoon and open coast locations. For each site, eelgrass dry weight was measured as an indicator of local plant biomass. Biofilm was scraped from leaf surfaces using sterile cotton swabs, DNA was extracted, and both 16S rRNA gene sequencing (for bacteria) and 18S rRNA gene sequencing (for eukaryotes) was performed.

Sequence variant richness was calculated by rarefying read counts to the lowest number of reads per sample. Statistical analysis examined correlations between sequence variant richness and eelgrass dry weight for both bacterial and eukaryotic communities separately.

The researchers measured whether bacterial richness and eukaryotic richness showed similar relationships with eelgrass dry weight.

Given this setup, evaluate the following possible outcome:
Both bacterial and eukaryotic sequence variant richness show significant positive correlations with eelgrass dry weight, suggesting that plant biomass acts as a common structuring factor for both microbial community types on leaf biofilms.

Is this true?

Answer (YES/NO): NO